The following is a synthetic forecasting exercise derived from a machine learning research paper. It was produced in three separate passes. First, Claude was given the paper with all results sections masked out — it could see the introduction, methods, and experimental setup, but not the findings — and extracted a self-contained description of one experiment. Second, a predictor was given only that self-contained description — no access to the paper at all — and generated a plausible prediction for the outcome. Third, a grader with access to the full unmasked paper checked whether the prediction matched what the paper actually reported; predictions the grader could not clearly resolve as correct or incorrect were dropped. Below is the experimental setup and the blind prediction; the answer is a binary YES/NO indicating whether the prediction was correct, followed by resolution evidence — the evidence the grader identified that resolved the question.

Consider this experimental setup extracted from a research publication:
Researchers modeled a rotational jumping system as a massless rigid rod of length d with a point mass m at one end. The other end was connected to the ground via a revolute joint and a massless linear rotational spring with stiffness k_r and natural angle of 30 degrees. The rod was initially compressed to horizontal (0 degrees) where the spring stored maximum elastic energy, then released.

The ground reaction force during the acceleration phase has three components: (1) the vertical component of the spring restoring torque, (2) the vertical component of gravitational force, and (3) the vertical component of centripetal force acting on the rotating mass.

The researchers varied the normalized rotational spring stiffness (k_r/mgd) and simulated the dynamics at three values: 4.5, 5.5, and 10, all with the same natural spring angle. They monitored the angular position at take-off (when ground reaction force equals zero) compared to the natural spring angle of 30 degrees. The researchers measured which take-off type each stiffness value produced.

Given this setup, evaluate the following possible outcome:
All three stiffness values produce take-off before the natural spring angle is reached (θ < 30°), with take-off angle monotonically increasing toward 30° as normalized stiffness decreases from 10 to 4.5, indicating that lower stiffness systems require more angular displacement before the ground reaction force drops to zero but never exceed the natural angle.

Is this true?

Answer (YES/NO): NO